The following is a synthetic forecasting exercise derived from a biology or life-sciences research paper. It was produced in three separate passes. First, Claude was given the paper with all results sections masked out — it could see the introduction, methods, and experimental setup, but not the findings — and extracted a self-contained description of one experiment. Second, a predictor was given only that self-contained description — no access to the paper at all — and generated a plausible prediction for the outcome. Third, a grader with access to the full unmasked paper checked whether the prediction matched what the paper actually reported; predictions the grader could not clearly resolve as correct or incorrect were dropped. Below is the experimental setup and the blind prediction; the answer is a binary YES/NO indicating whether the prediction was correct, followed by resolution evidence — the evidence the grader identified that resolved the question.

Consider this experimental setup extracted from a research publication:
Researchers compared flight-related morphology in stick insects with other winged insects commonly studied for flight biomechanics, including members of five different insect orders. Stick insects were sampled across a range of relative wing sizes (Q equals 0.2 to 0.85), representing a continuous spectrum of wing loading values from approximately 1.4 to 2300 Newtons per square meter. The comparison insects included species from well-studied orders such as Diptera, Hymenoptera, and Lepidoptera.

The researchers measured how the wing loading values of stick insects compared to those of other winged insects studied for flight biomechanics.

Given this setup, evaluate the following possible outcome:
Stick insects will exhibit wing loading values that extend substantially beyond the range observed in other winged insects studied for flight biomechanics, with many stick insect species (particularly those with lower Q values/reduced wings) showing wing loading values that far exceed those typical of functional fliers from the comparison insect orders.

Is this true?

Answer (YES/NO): YES